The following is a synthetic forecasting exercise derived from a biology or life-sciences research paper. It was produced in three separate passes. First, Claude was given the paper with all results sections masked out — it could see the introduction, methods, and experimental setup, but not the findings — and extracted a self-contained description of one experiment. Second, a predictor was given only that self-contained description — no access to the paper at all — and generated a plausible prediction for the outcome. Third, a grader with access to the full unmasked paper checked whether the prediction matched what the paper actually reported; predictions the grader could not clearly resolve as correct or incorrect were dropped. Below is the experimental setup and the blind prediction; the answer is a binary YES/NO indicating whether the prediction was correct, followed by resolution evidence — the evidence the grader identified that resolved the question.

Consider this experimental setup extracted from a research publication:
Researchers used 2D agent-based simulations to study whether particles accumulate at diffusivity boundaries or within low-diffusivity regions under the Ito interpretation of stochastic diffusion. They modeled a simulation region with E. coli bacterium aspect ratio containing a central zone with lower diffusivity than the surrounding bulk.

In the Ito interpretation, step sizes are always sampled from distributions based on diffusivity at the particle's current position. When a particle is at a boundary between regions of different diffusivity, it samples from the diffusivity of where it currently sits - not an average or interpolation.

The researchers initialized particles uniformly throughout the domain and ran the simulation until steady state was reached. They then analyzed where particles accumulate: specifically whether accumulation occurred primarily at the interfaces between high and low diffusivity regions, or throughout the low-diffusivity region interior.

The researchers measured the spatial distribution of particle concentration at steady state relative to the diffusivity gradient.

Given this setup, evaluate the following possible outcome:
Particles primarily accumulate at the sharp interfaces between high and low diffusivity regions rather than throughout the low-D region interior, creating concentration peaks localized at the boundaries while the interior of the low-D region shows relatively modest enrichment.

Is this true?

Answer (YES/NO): NO